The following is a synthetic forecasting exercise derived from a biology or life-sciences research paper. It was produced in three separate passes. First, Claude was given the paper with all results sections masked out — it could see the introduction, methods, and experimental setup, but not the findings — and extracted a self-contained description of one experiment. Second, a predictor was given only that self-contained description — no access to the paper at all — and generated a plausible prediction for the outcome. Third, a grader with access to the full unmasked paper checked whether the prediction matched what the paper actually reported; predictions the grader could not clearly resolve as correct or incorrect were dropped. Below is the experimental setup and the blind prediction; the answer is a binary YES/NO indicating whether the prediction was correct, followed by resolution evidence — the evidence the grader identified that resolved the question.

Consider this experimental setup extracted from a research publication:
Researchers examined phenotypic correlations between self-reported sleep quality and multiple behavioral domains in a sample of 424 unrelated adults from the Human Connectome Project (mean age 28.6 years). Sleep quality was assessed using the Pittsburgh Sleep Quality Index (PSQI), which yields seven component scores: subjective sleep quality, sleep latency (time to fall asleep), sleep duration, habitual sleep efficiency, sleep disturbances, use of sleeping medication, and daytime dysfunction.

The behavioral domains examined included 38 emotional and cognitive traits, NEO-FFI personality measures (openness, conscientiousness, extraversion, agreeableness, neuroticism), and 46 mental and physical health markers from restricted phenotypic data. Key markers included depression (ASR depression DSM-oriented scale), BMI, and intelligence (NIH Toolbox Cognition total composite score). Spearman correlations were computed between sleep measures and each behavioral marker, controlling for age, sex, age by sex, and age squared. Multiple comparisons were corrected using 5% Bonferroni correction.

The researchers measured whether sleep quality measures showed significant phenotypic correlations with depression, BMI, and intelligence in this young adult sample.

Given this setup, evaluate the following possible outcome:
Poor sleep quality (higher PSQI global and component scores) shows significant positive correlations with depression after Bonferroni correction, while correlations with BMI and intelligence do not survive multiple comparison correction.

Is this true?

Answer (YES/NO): NO